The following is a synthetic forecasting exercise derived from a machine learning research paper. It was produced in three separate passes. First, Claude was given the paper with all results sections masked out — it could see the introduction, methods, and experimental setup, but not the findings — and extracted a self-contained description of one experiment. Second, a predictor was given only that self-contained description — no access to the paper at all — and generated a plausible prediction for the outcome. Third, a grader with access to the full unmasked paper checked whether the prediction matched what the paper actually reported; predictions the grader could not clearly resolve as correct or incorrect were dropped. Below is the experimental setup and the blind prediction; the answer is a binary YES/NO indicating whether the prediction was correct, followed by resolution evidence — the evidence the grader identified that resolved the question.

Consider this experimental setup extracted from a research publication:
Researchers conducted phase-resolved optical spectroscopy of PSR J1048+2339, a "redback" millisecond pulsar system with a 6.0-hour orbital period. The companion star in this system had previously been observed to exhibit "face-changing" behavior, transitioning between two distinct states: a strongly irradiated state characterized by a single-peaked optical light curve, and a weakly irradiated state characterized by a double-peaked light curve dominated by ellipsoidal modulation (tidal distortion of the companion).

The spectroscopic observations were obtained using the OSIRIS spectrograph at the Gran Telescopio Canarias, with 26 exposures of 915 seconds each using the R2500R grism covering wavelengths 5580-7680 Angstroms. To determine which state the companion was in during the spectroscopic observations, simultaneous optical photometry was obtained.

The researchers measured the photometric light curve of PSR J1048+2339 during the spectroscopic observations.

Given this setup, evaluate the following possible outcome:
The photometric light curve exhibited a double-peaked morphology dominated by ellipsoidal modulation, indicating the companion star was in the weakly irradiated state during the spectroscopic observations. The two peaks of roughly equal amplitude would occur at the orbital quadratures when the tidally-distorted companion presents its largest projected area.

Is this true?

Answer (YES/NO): NO